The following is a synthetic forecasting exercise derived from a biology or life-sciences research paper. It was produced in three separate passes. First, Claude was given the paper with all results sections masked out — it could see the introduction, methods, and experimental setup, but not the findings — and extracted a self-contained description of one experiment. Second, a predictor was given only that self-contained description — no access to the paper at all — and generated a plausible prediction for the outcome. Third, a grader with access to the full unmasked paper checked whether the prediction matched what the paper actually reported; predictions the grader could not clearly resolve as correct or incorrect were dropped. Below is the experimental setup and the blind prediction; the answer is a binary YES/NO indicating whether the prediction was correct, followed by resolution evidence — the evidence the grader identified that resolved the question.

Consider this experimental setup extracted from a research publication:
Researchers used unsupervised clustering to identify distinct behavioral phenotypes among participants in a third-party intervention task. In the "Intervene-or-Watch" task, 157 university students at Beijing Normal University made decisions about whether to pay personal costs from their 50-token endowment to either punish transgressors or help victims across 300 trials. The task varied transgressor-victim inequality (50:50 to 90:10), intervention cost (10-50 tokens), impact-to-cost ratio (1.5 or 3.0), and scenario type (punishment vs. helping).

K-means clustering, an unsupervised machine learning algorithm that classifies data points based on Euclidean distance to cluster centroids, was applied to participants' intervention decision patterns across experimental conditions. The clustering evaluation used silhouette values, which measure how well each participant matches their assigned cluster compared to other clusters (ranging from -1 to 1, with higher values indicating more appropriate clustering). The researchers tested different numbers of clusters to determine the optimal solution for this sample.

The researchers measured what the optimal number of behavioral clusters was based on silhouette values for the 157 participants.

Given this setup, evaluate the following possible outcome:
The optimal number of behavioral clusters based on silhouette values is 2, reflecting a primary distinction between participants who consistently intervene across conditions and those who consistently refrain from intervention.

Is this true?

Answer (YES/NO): NO